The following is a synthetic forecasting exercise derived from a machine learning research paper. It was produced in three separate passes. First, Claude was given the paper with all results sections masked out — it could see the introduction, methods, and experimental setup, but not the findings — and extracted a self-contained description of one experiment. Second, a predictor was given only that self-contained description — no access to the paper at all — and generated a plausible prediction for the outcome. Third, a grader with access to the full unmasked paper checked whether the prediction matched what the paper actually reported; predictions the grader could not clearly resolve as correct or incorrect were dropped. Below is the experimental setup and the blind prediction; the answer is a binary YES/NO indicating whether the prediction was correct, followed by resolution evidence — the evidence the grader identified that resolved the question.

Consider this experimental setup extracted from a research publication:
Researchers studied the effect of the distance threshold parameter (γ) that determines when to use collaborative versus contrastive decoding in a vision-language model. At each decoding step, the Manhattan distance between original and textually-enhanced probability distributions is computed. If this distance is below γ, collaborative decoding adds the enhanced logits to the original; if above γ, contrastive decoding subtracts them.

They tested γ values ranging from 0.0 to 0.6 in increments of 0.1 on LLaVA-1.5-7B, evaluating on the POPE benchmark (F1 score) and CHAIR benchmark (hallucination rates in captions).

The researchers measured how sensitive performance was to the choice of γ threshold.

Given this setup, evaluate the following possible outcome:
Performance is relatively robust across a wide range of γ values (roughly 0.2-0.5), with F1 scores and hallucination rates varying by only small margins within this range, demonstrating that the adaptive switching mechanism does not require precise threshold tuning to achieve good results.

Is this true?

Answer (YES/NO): NO